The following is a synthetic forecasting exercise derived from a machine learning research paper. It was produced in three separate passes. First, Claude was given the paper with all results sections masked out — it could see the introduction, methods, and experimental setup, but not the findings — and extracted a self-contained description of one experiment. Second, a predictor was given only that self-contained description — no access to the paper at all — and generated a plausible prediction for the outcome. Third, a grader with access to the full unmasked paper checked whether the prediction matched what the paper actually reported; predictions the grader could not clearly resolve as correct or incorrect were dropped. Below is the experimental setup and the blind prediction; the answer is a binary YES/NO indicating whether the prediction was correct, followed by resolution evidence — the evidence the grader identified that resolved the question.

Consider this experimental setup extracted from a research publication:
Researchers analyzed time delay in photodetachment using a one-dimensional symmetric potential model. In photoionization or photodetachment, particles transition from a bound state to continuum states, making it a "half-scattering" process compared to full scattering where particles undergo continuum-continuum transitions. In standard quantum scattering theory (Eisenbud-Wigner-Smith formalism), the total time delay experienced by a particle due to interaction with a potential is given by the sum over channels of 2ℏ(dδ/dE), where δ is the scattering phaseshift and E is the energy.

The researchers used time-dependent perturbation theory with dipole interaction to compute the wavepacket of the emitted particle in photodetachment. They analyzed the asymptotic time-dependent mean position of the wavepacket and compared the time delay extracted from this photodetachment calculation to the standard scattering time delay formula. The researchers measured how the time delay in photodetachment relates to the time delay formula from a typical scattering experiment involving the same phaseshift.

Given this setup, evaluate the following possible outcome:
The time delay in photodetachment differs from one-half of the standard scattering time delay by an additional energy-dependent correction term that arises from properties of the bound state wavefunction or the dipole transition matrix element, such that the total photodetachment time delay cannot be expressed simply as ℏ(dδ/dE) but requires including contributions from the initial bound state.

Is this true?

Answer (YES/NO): NO